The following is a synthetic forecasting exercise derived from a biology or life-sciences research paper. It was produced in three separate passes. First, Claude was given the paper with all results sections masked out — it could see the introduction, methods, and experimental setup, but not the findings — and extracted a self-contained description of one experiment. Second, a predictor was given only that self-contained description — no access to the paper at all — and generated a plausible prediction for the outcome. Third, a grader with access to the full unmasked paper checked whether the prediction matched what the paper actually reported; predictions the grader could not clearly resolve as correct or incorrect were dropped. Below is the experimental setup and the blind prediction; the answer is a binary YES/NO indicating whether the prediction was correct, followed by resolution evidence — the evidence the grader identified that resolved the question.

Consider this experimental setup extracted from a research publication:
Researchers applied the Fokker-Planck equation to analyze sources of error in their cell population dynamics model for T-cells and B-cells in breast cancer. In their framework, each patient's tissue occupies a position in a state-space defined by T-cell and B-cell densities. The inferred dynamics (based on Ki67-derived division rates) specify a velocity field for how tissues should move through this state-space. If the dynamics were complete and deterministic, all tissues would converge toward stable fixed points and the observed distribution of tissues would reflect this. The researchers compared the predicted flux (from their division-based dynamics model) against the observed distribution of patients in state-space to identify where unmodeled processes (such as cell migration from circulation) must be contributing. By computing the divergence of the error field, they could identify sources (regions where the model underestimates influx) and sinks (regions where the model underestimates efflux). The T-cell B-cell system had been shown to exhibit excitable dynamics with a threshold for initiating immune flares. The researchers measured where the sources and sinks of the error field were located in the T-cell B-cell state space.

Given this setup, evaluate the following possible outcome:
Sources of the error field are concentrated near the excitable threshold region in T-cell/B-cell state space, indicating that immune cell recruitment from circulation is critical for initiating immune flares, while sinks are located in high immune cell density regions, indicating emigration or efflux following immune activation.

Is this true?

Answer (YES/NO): NO